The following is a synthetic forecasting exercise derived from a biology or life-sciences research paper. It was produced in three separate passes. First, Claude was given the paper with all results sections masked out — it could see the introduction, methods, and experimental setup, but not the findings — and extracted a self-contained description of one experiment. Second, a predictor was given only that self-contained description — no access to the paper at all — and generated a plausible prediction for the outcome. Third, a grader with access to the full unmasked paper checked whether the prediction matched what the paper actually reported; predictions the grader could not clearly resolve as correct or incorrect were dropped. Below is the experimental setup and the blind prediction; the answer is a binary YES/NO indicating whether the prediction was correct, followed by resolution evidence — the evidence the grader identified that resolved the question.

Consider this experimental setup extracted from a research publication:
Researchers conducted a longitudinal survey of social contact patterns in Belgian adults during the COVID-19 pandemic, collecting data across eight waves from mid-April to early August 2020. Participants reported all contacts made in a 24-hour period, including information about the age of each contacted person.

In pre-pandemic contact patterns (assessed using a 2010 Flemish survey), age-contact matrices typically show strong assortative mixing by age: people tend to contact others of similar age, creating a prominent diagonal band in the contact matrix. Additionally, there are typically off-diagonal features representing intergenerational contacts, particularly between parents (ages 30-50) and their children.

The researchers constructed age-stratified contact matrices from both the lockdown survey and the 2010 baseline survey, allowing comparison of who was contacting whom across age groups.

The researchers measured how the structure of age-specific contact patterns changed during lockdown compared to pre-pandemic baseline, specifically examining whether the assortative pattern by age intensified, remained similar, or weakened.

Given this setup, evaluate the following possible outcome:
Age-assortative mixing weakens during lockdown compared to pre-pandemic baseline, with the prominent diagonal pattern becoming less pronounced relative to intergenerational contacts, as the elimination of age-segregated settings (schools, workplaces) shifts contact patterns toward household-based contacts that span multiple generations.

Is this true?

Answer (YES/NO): YES